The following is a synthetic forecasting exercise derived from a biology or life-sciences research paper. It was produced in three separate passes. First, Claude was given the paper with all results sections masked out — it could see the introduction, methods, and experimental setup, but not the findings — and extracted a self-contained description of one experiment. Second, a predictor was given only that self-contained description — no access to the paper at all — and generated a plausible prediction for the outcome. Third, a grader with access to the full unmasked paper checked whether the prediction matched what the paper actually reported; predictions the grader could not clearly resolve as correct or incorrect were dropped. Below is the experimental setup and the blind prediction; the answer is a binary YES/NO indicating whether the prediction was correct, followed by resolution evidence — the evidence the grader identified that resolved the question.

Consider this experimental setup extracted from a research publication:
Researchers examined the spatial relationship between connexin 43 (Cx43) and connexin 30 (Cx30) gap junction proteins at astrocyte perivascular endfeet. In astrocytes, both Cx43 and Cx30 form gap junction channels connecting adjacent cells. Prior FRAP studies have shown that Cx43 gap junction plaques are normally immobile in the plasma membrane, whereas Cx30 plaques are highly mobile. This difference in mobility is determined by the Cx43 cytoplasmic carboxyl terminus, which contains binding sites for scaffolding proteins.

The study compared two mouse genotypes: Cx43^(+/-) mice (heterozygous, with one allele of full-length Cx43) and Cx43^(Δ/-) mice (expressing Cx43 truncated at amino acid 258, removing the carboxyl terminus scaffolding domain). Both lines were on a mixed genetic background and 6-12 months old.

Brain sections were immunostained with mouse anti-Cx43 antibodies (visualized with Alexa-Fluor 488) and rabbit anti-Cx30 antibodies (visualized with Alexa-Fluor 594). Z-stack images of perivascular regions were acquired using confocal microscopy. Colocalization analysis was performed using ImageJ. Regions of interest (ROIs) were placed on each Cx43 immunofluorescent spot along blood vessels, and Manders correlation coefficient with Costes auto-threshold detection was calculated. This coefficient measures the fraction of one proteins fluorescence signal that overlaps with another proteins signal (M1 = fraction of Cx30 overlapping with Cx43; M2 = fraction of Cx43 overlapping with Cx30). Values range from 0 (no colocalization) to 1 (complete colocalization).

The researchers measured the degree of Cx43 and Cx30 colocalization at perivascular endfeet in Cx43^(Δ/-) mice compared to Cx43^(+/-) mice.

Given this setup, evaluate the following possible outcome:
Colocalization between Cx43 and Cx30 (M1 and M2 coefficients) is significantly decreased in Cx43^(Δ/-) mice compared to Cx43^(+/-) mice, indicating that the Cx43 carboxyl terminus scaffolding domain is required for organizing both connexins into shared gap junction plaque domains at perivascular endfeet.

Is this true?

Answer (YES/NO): NO